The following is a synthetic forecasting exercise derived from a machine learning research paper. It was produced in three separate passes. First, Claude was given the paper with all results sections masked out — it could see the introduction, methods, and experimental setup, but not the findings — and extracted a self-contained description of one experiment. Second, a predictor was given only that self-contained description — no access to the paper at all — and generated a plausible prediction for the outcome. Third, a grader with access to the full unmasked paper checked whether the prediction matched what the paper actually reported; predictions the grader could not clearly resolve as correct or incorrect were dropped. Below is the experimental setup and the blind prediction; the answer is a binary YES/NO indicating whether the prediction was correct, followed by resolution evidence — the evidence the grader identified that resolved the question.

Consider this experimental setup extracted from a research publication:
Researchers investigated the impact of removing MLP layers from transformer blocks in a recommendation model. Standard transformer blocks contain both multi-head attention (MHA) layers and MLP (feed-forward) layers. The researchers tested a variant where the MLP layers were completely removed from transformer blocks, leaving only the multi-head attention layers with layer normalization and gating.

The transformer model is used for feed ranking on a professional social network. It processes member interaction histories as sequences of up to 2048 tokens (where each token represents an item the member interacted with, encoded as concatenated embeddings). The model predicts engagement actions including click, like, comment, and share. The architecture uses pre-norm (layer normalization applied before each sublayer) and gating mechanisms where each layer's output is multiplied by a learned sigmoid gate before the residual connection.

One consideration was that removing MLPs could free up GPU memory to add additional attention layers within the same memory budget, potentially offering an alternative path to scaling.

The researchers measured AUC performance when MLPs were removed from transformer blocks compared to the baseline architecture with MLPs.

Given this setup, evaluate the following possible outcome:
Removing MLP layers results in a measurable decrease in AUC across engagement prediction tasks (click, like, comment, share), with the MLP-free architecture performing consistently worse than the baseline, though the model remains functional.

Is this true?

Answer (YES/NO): YES